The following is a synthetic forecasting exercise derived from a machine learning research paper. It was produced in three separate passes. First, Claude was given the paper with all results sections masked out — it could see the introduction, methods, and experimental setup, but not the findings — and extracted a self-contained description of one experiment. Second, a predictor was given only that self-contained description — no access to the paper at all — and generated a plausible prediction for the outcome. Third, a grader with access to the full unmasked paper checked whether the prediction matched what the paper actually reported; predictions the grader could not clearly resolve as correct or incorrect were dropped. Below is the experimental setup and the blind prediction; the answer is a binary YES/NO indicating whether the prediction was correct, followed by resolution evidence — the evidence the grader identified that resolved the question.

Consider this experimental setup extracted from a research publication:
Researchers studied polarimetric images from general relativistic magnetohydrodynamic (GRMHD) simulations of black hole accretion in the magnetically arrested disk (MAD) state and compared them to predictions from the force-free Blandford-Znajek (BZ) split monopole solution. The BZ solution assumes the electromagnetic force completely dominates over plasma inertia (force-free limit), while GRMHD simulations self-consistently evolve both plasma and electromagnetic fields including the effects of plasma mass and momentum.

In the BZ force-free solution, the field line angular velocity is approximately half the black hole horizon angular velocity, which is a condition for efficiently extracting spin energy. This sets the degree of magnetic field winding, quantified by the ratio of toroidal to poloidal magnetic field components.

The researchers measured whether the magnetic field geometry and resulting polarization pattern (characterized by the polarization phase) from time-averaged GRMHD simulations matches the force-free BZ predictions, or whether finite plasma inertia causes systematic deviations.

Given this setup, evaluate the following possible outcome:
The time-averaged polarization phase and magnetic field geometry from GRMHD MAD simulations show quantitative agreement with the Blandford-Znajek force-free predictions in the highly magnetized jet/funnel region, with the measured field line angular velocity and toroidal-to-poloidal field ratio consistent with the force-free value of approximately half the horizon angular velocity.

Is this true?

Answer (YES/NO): NO